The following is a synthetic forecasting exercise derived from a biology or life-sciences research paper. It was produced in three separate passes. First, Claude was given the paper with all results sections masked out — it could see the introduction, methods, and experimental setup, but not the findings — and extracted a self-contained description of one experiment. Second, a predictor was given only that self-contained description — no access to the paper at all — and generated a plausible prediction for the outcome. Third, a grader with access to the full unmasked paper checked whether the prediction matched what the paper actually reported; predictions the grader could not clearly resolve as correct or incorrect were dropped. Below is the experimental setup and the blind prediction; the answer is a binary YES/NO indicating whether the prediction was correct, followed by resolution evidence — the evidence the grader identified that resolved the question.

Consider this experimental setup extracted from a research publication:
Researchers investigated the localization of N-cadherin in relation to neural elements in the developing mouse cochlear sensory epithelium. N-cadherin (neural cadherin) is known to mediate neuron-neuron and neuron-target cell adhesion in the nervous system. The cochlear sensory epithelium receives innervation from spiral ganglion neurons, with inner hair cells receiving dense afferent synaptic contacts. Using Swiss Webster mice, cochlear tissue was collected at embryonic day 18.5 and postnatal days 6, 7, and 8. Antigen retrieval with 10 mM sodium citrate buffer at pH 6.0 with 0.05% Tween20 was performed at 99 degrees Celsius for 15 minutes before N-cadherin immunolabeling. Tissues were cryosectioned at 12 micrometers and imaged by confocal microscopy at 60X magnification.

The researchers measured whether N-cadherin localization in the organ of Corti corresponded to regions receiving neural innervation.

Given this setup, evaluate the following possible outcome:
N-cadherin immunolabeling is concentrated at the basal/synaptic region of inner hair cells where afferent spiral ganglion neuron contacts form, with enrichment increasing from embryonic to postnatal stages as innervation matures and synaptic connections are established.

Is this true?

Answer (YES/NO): NO